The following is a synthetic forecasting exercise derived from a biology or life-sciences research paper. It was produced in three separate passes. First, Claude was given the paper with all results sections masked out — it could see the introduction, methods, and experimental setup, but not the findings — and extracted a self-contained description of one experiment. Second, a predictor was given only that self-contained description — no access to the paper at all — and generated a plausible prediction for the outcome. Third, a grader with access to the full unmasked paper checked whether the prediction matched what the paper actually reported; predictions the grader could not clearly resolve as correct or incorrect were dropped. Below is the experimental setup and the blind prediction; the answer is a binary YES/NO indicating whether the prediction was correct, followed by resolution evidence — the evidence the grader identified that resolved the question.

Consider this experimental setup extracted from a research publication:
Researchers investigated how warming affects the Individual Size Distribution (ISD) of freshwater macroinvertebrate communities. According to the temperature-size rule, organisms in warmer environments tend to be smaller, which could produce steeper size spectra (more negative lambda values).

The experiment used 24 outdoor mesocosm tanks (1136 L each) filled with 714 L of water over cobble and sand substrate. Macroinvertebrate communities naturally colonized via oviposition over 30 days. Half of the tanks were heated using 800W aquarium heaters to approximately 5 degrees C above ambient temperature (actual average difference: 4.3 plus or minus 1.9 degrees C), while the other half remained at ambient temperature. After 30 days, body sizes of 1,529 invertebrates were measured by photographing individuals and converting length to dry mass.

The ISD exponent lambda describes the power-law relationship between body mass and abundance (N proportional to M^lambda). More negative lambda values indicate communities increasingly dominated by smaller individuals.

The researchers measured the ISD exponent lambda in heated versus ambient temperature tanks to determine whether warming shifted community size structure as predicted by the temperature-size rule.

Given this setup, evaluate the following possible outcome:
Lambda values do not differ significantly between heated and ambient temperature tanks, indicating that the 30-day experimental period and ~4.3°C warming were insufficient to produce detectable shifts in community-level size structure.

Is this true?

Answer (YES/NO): YES